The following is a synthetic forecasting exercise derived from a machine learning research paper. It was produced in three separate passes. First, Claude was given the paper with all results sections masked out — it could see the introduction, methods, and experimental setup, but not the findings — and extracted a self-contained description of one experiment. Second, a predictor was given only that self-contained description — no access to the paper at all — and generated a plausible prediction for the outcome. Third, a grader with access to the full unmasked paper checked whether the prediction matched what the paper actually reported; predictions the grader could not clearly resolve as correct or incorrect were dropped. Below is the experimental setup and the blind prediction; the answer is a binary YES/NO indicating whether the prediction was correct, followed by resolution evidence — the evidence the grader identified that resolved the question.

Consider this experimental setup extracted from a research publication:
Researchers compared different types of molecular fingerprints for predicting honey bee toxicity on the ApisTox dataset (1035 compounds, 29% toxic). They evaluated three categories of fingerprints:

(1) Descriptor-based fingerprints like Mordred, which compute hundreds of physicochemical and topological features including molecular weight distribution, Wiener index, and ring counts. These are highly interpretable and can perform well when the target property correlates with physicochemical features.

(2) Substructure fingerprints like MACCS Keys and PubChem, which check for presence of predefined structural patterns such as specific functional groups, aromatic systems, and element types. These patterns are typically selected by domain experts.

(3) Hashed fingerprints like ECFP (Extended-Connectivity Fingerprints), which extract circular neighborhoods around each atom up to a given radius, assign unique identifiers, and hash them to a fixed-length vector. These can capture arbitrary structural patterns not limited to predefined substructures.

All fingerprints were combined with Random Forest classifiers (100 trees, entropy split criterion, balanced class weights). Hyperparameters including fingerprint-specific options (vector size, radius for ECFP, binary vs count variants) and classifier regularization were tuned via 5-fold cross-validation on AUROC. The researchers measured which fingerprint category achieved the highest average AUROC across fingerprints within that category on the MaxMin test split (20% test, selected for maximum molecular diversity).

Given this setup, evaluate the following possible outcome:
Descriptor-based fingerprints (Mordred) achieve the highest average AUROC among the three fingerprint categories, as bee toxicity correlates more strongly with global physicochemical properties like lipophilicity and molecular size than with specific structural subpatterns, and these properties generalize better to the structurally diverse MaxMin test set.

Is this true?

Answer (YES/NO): NO